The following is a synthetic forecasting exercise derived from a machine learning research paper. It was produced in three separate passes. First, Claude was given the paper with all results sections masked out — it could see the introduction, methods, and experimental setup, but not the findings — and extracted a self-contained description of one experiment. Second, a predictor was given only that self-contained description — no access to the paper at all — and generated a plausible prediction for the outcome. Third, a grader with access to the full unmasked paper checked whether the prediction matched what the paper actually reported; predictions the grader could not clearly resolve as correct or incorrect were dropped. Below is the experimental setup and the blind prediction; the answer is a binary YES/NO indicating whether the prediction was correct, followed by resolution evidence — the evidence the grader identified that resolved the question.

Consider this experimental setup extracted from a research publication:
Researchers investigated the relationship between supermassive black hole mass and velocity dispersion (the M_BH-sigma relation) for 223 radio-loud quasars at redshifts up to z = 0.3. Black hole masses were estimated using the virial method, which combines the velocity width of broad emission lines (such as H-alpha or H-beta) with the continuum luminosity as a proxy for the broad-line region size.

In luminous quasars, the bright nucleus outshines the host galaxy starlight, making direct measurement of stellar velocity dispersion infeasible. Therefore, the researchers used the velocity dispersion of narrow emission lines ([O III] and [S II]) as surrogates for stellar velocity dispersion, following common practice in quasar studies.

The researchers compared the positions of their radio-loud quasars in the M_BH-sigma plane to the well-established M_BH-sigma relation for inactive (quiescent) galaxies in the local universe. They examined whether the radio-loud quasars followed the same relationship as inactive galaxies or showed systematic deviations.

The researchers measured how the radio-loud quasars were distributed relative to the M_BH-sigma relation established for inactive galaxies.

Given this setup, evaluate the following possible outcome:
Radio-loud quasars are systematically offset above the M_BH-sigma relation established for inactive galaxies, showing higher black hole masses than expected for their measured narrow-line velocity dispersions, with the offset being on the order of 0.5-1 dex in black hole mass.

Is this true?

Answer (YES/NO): NO